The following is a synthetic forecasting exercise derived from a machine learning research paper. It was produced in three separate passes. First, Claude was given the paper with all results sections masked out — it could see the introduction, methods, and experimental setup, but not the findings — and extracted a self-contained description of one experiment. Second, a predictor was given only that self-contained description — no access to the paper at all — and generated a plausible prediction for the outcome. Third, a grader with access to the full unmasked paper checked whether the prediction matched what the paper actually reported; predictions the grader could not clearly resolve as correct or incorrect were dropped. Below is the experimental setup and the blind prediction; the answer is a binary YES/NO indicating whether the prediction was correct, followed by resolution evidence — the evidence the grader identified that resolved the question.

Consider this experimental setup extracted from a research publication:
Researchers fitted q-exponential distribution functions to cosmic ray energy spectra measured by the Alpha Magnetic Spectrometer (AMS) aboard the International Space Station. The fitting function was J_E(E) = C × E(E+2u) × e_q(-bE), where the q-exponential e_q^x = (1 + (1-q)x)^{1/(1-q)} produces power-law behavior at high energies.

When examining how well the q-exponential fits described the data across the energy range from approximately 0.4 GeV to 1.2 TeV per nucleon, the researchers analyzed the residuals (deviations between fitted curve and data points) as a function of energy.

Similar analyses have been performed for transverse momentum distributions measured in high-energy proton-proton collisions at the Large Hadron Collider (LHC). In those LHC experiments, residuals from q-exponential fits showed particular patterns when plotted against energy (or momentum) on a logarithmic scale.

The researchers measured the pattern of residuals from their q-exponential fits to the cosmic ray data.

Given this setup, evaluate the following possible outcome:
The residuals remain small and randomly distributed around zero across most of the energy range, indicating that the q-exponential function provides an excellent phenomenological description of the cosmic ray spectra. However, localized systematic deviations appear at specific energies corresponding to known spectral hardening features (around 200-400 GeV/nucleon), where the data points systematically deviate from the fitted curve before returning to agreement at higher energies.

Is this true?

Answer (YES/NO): NO